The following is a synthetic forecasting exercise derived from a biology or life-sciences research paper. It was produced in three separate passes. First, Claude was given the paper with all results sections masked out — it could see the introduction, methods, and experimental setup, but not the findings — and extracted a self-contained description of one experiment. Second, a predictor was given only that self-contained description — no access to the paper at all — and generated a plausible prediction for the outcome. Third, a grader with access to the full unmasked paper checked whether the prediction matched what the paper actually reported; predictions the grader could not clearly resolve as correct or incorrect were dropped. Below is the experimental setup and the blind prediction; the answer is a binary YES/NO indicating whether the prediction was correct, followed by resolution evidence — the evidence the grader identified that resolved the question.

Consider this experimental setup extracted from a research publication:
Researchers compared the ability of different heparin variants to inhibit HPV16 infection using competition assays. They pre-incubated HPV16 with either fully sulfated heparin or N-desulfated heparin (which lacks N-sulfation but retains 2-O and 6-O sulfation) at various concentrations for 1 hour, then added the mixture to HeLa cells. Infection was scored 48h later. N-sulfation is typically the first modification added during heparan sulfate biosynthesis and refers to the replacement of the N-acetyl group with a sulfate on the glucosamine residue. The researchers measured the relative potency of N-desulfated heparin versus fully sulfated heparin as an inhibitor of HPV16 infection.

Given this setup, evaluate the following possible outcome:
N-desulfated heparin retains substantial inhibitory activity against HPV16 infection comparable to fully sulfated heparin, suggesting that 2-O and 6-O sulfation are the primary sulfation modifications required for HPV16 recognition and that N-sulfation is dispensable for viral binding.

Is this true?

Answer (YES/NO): NO